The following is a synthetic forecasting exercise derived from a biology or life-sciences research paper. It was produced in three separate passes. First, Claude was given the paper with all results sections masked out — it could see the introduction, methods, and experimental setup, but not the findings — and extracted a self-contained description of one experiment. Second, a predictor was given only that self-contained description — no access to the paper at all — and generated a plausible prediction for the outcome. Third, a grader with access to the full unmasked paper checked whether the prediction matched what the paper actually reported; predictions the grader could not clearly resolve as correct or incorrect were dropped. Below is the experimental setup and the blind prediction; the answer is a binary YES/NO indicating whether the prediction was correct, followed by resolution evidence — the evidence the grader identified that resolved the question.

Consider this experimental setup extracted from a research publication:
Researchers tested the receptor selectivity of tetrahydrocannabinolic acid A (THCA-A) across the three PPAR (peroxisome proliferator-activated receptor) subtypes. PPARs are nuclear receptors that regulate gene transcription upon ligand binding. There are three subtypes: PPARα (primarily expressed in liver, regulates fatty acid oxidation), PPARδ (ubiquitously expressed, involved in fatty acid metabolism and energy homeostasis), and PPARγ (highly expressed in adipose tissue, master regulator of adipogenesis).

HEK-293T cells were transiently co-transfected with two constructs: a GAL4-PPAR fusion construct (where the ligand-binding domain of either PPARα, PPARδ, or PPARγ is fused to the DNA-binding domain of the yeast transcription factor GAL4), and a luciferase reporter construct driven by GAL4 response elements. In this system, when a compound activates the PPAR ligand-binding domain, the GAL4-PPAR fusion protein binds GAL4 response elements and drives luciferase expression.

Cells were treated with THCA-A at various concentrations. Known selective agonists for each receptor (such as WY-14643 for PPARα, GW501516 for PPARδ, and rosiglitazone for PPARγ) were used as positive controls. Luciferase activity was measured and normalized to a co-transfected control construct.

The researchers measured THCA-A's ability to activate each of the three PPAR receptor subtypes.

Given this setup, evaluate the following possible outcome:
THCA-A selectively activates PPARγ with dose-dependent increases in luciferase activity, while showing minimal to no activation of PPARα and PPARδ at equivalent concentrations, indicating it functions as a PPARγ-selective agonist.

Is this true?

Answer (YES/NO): YES